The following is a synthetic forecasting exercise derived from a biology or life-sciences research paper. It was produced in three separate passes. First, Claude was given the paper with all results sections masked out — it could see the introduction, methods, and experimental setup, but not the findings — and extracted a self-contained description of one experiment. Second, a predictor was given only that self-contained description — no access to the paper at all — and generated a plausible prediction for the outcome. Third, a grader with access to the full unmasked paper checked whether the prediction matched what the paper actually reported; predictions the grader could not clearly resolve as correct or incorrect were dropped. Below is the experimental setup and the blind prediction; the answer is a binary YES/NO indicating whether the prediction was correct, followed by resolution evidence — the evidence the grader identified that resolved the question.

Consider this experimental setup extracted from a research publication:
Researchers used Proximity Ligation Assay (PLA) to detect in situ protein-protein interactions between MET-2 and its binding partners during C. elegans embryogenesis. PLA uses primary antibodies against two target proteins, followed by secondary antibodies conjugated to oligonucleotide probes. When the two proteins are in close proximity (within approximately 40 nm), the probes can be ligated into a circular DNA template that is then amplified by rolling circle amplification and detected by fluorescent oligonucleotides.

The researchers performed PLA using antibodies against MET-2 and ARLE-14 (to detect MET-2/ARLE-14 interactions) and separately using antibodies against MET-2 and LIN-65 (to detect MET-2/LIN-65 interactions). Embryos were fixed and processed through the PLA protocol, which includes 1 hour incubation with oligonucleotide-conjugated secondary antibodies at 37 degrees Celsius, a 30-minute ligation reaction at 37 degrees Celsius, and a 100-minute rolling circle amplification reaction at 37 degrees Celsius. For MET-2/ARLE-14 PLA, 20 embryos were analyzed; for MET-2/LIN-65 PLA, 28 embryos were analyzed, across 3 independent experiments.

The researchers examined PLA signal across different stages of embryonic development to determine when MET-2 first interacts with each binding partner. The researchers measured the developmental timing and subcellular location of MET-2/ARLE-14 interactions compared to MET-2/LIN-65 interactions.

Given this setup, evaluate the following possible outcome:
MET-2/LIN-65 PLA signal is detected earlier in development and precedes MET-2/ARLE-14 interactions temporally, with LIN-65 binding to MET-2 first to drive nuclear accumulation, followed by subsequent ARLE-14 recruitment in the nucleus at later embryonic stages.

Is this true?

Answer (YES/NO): NO